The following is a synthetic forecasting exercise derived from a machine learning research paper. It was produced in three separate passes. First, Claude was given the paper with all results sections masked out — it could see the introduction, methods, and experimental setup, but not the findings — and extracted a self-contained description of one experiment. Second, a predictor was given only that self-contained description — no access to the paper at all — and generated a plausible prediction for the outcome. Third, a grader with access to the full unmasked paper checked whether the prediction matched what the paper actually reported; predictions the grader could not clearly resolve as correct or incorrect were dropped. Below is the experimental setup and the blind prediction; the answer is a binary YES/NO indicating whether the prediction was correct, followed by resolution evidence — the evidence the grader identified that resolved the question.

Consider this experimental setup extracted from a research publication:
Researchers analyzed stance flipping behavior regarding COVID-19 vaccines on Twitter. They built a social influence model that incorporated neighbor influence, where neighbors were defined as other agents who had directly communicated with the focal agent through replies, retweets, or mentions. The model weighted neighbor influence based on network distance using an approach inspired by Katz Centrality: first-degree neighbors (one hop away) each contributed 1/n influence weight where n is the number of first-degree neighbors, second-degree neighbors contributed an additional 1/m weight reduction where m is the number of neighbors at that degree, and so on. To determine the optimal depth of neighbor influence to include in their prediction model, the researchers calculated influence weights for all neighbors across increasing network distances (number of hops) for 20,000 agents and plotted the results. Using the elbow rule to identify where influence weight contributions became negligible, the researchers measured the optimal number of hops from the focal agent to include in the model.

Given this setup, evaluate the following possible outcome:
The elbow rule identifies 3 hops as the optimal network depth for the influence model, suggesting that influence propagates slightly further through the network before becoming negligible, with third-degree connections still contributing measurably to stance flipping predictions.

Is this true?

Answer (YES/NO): NO